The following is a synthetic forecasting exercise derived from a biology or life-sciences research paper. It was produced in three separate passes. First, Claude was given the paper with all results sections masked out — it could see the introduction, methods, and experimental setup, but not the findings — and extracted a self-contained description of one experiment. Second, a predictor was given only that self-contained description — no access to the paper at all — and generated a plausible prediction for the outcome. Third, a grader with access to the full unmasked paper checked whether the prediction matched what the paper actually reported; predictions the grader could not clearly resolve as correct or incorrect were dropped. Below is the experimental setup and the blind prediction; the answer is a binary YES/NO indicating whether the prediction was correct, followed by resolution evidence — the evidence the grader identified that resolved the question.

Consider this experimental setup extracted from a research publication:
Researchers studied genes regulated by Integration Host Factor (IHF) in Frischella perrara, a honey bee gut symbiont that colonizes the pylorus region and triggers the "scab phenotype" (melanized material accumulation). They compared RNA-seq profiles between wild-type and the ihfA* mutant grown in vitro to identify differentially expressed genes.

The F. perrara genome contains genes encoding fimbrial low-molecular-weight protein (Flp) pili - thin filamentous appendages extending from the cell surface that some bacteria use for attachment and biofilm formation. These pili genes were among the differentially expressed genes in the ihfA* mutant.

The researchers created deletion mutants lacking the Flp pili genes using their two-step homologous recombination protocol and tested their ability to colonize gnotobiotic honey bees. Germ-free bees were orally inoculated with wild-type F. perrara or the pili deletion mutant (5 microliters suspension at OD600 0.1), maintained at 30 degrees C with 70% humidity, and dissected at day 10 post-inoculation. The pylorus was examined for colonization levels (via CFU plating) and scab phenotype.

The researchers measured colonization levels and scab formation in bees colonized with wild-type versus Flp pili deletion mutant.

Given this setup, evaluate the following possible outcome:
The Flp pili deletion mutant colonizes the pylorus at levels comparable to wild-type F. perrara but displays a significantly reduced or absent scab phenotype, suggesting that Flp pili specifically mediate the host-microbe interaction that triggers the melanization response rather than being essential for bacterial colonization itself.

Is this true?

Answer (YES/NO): NO